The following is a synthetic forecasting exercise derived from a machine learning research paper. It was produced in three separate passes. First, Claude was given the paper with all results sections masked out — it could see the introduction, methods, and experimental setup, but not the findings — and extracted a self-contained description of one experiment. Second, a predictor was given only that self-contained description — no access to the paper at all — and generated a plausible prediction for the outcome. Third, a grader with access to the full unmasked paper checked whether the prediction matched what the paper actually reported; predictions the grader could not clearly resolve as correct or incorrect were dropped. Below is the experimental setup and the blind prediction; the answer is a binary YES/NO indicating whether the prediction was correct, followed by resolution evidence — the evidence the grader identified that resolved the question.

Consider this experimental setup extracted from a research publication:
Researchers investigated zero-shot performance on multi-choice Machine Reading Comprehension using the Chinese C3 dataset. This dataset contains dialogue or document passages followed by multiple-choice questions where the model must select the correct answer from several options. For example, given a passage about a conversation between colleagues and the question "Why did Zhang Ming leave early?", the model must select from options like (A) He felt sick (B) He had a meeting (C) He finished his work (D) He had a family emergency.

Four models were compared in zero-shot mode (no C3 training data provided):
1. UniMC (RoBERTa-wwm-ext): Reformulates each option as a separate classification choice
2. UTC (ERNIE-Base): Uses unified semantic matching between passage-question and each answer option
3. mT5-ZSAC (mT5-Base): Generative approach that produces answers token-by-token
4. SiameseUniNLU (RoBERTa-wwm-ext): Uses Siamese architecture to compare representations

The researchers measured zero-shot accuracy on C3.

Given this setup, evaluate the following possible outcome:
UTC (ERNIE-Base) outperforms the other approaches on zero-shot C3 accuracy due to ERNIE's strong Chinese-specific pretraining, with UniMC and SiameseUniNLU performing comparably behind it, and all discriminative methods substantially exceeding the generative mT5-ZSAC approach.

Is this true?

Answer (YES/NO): NO